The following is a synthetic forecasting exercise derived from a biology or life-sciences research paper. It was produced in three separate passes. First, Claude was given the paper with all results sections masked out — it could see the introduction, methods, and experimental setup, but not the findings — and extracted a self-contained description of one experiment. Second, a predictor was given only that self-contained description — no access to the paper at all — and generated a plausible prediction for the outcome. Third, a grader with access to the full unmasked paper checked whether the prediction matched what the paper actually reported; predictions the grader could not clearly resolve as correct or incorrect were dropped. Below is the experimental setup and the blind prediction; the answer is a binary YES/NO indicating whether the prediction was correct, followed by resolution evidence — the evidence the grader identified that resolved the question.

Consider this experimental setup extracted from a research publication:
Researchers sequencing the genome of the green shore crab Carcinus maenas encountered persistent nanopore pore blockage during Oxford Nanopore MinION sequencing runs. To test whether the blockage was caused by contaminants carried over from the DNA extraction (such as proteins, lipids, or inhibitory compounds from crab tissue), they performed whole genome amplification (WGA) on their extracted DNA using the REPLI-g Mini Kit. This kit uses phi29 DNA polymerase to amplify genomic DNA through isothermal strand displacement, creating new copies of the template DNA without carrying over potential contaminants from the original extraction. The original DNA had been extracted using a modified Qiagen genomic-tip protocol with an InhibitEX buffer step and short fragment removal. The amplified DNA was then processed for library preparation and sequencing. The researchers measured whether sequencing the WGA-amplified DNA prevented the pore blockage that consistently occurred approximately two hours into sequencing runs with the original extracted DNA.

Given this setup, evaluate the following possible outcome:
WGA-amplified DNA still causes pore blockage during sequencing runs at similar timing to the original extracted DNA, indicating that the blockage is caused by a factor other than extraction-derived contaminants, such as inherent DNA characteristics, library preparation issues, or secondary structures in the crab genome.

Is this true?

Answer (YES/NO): YES